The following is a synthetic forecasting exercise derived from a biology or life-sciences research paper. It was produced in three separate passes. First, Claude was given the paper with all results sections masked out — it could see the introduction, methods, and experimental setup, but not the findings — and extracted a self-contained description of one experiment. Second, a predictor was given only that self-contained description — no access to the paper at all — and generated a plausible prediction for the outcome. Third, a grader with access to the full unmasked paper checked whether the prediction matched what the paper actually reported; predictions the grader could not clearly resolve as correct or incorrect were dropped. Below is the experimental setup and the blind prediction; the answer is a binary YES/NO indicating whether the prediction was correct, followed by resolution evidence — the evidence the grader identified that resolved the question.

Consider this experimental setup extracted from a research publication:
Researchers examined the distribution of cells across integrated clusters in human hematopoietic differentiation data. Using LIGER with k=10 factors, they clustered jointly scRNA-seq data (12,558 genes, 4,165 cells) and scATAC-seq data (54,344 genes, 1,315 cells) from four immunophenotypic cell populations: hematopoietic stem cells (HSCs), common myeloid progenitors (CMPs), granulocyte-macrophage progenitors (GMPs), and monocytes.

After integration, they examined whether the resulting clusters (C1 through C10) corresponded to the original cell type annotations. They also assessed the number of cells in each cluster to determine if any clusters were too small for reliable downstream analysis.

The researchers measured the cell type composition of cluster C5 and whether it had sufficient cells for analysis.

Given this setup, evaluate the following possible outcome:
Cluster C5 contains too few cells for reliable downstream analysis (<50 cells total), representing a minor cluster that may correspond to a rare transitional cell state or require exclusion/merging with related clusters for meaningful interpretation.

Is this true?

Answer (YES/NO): YES